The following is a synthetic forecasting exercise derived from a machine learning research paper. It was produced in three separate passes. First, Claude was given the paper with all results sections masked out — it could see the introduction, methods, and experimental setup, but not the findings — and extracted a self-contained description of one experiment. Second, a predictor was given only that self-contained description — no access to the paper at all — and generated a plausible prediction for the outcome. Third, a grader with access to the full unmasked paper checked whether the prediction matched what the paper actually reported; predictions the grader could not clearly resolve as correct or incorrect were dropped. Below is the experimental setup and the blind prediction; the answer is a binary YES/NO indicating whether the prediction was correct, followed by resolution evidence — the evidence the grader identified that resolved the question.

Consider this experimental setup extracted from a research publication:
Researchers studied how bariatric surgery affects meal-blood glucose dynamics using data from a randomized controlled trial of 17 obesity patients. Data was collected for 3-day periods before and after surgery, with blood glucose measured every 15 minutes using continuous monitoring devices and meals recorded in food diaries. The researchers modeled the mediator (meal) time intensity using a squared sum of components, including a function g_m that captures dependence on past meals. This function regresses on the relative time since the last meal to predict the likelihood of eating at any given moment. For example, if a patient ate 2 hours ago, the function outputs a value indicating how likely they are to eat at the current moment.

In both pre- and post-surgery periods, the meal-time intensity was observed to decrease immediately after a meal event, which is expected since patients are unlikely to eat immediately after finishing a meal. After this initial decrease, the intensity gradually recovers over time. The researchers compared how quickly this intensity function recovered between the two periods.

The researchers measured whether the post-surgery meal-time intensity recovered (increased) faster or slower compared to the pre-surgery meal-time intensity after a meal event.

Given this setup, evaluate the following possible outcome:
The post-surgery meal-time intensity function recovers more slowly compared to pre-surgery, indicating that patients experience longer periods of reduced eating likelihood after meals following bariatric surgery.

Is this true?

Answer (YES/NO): NO